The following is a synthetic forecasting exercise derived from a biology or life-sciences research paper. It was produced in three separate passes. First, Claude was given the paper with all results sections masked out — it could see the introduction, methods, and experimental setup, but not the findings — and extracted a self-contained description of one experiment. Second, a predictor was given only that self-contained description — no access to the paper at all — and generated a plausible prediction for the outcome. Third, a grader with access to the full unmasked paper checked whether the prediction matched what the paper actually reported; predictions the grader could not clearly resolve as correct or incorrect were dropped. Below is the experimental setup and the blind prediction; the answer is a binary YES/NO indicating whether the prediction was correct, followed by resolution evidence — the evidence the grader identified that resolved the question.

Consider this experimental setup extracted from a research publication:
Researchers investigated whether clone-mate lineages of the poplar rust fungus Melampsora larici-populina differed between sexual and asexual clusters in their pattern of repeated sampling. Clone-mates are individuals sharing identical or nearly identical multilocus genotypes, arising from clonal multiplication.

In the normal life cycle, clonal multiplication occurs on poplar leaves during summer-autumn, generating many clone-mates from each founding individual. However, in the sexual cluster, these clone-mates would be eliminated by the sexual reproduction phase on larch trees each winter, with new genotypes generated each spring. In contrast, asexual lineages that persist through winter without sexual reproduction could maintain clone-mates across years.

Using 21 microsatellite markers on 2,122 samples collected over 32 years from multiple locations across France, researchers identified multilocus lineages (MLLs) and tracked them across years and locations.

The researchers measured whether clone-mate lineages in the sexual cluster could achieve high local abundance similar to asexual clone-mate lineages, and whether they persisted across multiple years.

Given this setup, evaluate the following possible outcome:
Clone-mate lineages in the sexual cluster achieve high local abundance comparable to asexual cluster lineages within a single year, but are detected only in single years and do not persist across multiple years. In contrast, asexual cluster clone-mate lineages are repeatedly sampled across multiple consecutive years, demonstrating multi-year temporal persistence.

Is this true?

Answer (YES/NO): YES